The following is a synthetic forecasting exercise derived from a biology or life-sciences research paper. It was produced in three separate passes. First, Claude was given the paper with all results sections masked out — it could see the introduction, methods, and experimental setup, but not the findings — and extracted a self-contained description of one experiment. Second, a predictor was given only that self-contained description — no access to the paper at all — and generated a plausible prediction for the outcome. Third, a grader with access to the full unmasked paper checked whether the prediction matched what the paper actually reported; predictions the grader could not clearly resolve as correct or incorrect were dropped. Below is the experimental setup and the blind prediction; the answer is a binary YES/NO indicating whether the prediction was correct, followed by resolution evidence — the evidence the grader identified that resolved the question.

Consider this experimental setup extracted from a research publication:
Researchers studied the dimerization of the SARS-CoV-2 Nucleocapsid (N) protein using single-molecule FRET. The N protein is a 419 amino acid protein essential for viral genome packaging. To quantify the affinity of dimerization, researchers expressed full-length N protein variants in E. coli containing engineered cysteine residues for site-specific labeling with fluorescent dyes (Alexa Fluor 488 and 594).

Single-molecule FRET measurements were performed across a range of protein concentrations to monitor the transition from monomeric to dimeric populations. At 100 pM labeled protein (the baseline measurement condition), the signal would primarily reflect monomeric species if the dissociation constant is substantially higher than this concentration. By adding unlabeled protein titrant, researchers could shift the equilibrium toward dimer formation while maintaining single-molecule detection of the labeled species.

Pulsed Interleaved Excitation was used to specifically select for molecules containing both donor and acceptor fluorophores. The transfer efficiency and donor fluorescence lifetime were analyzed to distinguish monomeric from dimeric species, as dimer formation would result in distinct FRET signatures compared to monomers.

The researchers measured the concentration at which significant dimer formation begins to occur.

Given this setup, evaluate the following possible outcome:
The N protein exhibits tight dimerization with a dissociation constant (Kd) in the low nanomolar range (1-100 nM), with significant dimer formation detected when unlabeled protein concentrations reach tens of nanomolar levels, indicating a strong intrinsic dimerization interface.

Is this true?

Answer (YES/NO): YES